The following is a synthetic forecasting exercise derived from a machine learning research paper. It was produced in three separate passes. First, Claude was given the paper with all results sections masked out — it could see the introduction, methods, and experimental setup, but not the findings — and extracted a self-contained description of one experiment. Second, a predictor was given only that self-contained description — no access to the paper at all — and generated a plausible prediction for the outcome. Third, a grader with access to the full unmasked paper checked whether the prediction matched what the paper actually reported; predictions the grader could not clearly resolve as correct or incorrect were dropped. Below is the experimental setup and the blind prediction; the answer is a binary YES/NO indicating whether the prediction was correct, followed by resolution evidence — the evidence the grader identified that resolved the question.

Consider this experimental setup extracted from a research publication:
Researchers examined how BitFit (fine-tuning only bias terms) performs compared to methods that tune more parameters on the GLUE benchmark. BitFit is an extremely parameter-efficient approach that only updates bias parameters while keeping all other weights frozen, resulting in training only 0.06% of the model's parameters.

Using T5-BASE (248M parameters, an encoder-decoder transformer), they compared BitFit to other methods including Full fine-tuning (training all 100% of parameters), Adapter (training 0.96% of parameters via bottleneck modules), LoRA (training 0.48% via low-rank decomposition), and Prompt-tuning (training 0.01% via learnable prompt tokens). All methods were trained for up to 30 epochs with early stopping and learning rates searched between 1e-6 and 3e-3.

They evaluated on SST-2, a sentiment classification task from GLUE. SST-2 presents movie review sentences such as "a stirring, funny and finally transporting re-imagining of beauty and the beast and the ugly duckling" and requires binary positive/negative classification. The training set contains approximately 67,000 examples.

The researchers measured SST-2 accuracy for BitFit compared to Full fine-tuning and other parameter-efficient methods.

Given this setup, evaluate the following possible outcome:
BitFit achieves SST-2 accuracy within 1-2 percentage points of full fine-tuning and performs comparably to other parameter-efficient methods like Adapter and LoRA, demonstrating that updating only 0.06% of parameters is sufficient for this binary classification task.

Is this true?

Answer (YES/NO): YES